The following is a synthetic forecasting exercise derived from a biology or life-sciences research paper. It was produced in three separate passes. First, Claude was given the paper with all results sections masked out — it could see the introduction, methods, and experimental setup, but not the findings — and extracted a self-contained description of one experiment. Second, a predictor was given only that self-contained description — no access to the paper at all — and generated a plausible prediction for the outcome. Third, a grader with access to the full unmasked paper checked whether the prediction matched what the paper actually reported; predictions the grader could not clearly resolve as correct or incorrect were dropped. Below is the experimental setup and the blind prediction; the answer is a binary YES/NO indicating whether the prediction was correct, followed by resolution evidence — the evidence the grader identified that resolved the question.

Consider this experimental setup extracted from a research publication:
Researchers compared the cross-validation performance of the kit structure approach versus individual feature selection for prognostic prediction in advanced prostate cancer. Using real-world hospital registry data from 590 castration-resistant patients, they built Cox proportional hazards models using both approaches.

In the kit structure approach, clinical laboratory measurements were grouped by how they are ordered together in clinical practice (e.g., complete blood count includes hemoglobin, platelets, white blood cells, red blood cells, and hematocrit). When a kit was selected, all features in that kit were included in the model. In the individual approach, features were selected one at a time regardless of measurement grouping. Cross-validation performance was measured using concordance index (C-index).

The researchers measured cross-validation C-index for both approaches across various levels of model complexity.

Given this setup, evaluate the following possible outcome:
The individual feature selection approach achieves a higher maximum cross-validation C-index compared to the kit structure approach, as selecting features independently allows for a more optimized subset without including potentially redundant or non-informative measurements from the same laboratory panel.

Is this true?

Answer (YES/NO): NO